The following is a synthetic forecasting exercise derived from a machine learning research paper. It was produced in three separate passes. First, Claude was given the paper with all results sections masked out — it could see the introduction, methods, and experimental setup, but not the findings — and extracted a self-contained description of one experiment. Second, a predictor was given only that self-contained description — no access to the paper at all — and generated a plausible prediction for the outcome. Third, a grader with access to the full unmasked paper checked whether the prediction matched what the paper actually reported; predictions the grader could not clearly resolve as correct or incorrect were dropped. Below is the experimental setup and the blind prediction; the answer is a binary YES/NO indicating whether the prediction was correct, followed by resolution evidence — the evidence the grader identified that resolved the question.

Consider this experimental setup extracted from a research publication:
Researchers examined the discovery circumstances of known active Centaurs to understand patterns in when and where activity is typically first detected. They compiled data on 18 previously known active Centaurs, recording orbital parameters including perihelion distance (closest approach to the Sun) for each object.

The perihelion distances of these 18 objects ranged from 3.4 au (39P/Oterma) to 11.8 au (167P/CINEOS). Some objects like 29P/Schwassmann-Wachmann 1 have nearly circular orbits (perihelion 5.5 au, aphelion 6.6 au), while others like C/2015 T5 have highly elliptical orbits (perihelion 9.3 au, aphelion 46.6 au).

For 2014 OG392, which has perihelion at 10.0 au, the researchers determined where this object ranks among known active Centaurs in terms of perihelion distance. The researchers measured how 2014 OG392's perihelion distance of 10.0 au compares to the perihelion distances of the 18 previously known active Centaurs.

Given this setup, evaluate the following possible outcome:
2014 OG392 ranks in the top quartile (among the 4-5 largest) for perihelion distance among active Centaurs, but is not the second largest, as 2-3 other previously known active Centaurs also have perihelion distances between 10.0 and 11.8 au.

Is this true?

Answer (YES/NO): NO